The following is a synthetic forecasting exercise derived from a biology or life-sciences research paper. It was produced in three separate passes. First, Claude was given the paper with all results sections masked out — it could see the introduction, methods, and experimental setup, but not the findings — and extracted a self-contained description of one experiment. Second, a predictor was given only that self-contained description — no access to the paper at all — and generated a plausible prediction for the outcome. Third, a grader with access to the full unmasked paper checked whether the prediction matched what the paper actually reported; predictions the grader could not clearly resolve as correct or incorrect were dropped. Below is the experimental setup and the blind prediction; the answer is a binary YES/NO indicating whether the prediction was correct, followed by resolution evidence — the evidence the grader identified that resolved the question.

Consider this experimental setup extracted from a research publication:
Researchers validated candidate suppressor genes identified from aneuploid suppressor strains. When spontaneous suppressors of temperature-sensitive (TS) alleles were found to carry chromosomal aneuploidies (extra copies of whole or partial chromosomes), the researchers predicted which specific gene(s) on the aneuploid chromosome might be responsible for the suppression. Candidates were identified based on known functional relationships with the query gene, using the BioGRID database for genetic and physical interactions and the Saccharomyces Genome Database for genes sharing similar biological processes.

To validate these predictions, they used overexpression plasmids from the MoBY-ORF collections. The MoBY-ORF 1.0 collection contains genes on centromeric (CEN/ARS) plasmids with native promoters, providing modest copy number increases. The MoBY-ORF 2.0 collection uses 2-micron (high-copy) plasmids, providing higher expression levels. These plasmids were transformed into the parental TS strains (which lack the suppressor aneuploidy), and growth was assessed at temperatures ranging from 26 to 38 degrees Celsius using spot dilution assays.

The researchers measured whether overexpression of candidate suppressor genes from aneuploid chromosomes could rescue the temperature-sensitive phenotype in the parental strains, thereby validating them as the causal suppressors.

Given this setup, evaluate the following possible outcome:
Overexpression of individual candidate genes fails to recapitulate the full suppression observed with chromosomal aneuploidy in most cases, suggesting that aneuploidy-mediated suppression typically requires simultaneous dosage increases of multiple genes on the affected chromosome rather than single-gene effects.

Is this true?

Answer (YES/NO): NO